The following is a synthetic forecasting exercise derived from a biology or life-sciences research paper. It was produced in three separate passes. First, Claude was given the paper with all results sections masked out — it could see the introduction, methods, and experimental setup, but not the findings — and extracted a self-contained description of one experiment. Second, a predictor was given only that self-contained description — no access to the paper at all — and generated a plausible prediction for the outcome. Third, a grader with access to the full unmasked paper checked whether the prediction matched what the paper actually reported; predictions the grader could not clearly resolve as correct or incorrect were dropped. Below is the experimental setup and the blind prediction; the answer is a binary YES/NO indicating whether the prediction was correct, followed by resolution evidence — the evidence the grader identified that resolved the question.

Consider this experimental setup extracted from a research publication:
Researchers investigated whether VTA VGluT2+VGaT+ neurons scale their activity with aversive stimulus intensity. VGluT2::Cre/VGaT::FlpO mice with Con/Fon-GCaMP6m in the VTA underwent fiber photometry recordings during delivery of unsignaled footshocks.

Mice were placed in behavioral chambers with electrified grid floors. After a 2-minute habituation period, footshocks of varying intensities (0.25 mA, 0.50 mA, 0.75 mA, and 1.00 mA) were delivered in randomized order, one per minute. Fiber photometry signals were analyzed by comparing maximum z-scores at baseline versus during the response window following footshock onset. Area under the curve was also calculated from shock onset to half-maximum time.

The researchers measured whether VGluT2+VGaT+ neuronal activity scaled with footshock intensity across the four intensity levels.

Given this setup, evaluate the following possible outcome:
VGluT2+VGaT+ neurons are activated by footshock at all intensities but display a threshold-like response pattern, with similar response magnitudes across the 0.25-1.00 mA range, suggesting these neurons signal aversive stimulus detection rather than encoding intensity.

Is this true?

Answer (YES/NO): NO